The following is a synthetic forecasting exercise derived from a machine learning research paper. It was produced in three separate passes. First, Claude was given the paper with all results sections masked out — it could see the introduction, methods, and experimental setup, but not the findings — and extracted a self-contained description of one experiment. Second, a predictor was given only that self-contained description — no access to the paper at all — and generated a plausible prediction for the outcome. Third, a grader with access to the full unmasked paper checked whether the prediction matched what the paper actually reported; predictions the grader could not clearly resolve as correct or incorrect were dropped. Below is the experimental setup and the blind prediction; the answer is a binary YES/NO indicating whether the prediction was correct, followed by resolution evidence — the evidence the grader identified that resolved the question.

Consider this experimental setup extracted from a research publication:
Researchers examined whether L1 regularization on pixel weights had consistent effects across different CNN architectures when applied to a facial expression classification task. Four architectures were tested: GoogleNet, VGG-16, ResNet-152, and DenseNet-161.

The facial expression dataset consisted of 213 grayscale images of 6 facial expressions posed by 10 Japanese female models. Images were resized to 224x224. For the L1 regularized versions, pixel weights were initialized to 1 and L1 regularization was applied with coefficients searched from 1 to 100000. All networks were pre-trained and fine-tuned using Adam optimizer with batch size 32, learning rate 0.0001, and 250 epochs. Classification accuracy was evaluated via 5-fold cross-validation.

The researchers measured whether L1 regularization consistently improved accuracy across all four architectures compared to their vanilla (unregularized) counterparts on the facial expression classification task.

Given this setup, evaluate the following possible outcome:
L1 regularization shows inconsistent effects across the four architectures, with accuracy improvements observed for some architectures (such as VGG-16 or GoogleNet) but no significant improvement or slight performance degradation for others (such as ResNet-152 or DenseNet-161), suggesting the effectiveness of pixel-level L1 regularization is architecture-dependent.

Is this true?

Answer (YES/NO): NO